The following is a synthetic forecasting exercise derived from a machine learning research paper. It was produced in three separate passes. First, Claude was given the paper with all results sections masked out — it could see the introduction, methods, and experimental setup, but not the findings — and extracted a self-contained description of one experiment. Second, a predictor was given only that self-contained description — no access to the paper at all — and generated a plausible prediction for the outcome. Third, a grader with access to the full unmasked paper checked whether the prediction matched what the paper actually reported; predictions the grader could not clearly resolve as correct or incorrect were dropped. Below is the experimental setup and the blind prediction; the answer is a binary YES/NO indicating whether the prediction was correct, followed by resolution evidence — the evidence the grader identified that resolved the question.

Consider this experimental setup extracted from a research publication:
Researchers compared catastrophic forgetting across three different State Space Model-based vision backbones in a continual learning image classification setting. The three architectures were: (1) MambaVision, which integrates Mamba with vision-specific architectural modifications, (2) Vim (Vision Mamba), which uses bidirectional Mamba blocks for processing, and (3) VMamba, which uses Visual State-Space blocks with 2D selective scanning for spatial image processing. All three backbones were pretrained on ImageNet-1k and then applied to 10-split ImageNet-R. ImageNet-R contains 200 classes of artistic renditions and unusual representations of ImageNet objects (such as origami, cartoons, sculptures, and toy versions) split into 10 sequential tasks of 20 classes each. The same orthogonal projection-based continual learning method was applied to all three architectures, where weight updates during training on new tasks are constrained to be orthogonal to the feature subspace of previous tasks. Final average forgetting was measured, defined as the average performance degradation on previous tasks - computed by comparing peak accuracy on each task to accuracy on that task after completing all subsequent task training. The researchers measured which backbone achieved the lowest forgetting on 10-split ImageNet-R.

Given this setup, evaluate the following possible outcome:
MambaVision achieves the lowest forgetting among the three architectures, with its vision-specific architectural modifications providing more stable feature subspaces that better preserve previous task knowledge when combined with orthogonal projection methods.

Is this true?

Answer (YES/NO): YES